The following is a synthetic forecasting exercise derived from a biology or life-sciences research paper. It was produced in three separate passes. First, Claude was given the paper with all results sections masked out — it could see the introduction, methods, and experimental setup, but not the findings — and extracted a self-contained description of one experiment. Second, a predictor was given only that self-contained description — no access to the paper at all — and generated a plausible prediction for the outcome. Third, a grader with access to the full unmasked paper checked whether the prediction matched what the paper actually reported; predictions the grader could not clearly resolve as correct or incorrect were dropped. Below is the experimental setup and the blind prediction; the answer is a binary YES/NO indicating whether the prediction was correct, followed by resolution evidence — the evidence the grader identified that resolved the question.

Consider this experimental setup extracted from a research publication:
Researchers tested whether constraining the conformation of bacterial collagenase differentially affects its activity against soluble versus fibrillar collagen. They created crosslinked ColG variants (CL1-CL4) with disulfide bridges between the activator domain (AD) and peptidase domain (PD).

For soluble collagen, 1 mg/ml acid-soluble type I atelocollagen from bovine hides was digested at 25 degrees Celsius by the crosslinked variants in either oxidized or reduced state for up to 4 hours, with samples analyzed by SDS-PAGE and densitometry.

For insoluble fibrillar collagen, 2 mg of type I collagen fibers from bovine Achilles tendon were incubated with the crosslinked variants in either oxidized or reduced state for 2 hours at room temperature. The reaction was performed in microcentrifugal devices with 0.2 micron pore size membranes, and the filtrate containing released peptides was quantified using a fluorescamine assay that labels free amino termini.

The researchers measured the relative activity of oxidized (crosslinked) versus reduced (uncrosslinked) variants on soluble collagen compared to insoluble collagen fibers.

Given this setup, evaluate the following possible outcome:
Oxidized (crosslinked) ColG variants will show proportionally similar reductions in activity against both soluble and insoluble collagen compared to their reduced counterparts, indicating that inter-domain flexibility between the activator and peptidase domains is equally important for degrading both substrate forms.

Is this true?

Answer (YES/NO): NO